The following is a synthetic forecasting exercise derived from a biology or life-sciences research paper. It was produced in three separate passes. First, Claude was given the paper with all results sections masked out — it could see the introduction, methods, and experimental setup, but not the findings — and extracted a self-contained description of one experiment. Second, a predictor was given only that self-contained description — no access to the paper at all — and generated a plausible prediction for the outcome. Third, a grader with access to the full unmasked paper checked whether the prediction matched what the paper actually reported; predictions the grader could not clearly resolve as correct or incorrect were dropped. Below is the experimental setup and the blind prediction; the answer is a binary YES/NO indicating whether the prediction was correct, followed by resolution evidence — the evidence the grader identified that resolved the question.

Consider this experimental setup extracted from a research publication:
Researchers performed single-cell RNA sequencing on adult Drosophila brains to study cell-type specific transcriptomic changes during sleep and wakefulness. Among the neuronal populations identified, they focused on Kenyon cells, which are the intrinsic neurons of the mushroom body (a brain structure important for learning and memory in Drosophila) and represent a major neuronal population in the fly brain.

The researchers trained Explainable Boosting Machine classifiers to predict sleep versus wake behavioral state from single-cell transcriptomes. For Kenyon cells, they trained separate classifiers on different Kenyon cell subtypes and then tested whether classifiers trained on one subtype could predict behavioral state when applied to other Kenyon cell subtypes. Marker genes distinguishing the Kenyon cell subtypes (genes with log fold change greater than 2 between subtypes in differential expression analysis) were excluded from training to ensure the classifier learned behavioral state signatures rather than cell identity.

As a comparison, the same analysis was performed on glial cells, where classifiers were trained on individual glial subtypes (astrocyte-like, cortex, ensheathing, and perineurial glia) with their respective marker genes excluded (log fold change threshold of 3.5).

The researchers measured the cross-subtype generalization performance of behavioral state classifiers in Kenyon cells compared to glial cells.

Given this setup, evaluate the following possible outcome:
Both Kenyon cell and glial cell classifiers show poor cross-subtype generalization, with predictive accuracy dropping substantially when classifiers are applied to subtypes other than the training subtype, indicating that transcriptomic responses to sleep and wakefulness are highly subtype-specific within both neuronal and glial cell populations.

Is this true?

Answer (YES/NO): YES